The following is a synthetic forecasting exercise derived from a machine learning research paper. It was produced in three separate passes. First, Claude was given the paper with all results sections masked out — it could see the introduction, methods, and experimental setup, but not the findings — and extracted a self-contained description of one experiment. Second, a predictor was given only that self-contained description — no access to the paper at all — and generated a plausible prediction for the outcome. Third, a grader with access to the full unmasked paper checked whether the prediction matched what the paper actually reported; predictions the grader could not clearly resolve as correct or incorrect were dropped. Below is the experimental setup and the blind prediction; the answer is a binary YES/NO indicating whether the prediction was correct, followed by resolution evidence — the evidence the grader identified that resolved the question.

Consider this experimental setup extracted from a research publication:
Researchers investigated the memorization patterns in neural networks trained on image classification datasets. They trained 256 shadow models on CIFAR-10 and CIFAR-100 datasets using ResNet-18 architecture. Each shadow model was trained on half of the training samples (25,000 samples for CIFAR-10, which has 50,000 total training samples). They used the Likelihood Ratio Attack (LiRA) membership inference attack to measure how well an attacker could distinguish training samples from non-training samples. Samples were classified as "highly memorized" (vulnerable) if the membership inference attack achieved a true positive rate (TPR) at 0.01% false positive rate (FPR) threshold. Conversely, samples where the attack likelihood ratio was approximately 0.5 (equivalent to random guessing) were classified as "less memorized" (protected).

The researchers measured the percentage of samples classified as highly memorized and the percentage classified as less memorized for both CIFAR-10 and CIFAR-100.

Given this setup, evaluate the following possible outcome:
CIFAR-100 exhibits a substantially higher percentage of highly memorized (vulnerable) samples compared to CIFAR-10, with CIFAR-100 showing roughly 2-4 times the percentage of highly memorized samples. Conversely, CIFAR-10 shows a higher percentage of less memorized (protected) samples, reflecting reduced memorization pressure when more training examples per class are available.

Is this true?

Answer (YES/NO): YES